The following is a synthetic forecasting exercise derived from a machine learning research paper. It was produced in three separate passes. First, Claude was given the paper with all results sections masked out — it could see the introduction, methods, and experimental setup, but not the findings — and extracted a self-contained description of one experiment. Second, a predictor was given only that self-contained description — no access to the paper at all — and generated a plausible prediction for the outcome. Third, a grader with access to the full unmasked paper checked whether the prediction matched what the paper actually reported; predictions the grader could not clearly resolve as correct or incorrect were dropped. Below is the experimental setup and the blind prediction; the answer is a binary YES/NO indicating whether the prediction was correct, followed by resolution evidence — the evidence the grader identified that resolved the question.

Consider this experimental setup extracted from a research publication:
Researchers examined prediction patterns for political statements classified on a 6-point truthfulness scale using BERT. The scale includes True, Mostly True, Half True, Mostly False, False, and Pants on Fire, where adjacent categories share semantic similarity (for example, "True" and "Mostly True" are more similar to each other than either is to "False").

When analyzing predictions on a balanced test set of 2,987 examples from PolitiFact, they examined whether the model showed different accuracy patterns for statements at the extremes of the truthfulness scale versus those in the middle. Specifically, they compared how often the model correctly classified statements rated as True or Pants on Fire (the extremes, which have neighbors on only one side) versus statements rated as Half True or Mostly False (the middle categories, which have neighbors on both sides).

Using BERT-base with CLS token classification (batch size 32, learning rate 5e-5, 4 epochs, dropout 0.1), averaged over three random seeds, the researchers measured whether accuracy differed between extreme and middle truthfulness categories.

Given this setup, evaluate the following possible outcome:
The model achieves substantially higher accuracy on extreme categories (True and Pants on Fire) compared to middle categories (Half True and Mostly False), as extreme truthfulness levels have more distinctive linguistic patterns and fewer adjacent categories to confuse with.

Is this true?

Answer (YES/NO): YES